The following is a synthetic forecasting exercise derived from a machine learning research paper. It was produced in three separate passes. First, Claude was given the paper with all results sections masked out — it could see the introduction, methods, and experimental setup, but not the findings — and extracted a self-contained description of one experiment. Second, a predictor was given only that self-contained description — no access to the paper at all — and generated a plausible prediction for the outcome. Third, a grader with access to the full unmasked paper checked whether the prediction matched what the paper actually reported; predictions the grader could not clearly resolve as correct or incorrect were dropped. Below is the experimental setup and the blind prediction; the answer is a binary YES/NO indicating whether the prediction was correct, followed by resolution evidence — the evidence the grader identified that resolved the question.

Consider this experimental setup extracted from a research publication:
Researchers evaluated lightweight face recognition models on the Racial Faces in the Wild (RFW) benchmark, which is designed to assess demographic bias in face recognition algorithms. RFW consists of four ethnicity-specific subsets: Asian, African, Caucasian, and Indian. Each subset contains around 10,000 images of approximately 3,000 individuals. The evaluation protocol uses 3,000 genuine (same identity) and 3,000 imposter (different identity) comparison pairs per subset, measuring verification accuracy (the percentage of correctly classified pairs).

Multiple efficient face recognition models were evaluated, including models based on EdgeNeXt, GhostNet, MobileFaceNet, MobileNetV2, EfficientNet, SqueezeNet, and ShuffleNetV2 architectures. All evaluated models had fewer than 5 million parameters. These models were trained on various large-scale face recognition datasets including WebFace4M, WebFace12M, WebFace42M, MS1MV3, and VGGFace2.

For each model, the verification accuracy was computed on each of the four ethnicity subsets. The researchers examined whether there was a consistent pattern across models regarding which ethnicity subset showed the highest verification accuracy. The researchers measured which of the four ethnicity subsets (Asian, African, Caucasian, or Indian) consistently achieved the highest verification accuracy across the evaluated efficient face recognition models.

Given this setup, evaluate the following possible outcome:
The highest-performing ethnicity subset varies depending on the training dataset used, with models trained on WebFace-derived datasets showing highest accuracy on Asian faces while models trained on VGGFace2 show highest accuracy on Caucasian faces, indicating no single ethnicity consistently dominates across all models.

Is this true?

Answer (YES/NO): NO